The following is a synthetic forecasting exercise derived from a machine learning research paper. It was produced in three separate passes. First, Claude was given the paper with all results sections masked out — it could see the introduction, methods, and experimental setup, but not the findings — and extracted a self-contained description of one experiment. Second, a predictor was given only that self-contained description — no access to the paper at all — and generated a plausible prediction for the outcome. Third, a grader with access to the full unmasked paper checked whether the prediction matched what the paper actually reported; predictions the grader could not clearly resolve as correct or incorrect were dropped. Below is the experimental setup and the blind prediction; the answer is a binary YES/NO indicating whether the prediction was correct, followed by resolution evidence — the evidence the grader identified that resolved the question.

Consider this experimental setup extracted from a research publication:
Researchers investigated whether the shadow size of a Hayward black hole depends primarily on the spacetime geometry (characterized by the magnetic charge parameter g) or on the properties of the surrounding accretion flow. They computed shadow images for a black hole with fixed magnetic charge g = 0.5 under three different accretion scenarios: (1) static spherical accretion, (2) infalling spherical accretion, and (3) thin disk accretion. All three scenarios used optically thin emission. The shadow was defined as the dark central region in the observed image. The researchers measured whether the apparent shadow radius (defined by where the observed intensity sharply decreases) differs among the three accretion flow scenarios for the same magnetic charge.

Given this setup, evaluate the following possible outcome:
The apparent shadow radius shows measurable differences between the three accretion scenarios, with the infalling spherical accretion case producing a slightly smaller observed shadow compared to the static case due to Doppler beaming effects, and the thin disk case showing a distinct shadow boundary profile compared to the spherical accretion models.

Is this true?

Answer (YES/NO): NO